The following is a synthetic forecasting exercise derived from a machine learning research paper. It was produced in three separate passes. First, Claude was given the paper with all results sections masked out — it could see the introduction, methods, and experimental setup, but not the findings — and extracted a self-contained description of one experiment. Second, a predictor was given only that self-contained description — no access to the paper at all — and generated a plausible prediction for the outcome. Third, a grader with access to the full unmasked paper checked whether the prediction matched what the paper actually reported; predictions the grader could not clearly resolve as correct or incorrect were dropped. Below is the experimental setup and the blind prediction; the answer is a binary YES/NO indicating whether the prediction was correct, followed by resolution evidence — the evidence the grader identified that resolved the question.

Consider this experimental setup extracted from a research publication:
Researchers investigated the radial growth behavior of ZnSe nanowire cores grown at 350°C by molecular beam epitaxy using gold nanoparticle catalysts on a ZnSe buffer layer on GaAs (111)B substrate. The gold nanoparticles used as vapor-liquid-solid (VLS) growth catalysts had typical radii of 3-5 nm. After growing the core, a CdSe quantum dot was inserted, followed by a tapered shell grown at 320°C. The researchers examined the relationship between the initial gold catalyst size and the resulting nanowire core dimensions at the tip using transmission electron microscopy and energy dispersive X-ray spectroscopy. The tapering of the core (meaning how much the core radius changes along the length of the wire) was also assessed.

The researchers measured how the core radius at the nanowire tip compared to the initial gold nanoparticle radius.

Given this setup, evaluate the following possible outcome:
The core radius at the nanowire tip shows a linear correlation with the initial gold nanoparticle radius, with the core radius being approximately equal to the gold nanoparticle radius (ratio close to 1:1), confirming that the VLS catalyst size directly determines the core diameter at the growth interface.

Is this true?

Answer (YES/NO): NO